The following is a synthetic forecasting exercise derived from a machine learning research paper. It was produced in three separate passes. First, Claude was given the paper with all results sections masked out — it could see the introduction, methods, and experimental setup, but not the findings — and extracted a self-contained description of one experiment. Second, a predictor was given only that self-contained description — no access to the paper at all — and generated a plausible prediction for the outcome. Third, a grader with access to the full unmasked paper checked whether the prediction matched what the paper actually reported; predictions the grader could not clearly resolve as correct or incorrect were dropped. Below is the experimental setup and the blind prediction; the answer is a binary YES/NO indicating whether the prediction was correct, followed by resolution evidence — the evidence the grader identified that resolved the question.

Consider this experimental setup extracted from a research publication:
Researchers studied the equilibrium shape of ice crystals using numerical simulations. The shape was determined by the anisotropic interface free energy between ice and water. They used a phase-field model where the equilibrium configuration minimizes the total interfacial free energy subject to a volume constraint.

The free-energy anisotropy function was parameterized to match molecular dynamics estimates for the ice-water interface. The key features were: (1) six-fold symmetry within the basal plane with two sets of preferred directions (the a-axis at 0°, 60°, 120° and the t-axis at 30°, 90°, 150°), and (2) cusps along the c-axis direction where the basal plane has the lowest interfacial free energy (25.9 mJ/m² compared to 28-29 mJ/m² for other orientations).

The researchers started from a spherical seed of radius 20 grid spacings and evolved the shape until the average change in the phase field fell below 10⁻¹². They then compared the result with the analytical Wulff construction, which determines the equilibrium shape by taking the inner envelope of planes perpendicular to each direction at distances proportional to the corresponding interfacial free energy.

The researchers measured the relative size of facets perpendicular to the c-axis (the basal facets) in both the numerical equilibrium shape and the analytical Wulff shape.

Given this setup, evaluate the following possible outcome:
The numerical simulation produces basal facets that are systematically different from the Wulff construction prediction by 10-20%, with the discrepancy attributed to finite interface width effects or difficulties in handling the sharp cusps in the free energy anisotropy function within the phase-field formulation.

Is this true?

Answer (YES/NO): NO